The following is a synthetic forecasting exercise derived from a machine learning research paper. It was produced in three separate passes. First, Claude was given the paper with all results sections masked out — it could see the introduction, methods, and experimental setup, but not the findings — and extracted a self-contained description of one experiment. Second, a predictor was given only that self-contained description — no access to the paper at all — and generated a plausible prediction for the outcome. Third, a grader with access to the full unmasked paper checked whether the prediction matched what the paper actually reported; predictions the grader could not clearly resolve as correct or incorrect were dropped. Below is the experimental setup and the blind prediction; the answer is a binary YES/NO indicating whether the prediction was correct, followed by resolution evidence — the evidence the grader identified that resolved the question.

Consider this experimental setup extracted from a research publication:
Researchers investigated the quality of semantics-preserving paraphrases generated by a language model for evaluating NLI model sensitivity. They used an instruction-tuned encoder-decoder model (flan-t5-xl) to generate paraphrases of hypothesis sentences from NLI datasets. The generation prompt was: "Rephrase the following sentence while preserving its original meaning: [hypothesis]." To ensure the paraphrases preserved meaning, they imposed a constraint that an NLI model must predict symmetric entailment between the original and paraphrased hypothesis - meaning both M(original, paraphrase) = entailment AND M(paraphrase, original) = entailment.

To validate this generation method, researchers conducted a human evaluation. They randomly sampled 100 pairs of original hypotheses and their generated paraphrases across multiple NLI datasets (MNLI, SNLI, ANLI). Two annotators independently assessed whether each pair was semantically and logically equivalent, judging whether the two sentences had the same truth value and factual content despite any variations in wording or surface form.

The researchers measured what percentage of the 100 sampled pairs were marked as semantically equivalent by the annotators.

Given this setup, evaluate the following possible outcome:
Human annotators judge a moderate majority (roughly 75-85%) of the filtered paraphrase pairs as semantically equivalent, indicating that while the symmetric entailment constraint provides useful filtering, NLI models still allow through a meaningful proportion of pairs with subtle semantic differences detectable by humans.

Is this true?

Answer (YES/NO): NO